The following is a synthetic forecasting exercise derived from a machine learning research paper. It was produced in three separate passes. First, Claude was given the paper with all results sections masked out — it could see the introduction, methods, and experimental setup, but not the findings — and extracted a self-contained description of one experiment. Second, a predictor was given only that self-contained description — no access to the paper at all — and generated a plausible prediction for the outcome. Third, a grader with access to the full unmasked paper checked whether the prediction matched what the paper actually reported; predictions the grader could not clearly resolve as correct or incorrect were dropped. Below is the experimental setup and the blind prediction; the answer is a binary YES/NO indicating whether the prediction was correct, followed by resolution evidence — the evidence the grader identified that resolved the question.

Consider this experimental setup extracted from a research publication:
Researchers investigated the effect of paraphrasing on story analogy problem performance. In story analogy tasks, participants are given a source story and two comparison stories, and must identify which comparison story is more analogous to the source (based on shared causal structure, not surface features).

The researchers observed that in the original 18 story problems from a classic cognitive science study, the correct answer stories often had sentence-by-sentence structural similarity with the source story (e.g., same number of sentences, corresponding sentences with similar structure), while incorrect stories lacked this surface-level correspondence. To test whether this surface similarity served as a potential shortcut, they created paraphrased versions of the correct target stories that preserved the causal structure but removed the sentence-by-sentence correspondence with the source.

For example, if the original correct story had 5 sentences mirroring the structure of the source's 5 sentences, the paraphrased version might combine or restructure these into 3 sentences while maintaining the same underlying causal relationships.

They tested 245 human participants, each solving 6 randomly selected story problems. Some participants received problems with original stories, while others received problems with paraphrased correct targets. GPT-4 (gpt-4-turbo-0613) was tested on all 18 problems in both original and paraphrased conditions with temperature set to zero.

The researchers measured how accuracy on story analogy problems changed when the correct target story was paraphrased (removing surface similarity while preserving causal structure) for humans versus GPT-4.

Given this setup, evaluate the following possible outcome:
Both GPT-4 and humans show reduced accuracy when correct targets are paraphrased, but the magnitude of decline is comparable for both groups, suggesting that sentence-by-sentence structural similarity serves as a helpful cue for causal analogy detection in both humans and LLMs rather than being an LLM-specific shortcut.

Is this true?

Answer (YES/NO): NO